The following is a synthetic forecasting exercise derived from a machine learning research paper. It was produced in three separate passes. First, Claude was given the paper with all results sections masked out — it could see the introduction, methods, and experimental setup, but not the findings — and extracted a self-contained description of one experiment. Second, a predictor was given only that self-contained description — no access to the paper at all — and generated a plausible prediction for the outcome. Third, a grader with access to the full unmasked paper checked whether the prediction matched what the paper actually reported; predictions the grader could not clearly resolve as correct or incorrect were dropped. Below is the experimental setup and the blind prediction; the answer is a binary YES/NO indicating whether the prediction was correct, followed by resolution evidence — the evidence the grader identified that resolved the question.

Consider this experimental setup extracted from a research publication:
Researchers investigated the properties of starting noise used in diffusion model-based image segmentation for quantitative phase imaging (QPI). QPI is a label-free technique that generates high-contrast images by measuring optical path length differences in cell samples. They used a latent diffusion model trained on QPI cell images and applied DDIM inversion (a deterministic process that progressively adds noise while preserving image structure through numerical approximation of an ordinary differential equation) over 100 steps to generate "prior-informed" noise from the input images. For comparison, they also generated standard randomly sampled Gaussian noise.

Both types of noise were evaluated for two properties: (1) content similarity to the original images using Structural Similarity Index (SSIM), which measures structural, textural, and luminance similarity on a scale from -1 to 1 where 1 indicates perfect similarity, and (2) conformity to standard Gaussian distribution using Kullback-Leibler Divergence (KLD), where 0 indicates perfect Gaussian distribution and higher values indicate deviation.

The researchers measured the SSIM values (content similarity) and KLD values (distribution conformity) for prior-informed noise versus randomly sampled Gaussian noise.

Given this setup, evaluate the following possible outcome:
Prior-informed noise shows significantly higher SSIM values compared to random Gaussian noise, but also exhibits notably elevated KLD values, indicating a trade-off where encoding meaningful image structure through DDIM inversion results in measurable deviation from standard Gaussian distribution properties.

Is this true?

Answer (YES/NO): NO